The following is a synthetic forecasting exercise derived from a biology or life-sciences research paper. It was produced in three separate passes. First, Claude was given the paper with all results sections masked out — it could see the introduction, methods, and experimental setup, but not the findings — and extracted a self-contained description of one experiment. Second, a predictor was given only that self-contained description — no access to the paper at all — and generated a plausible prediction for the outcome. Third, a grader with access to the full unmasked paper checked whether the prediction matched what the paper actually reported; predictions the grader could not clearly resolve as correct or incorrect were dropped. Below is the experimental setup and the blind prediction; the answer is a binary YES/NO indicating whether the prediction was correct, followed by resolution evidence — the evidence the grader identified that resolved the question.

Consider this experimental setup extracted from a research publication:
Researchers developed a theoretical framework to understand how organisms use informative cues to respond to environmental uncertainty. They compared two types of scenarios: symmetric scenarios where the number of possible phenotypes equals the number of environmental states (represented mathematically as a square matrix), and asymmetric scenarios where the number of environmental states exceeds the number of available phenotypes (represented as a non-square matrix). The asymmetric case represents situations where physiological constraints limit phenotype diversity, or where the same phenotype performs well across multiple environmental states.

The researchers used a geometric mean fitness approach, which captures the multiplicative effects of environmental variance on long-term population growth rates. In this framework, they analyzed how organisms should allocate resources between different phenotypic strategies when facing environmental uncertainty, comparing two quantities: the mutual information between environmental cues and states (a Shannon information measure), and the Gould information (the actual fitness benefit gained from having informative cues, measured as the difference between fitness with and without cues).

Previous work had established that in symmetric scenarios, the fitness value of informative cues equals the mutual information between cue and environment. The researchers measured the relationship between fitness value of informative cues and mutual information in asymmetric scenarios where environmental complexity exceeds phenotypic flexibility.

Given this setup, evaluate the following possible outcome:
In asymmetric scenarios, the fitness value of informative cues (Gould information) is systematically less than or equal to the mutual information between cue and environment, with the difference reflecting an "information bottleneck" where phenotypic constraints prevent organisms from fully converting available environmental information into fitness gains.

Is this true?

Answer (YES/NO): YES